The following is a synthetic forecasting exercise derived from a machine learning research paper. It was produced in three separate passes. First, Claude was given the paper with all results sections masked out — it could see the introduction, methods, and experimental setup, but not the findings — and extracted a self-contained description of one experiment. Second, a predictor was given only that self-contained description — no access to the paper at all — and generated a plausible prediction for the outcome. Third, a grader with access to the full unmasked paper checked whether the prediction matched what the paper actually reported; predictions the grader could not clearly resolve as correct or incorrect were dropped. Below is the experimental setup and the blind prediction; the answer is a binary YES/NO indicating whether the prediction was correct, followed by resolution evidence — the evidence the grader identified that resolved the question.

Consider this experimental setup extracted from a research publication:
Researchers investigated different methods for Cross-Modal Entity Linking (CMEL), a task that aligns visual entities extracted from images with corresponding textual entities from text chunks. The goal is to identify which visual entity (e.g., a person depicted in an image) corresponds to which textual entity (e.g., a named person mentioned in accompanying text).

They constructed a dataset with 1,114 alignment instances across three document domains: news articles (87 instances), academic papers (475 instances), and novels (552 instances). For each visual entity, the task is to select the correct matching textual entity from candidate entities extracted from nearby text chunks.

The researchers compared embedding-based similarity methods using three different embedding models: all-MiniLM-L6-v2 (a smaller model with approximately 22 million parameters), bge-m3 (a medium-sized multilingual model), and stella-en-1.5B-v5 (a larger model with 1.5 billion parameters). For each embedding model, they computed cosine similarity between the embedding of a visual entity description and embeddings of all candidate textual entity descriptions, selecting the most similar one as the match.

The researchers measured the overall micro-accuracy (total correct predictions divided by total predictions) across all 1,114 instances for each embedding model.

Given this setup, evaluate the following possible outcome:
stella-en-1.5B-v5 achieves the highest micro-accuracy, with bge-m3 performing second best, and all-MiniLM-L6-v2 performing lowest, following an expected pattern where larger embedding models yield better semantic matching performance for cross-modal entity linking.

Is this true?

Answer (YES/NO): YES